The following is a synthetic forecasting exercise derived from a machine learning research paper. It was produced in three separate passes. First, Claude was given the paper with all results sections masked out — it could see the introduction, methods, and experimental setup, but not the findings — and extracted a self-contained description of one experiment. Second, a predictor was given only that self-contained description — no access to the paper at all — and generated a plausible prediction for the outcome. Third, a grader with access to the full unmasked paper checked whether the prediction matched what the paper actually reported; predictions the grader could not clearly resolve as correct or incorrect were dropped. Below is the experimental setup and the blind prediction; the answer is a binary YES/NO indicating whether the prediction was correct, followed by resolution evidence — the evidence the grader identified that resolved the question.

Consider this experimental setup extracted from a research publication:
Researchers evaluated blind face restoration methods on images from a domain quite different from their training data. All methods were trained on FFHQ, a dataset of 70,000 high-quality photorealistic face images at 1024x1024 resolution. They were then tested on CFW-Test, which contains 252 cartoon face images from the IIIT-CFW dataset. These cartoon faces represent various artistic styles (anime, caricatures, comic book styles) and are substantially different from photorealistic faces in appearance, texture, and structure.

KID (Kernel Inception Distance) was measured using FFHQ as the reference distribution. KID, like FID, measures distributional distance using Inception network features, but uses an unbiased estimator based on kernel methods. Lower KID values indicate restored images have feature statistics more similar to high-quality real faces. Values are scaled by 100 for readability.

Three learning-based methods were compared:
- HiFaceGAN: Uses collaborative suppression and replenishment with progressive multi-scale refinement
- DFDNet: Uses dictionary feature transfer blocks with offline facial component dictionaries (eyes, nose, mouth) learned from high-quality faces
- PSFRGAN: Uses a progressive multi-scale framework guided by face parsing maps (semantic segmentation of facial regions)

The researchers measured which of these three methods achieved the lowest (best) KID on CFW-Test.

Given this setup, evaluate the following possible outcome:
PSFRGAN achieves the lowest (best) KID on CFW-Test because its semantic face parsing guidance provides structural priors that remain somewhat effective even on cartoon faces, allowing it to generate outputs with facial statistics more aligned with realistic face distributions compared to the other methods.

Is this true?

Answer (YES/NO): YES